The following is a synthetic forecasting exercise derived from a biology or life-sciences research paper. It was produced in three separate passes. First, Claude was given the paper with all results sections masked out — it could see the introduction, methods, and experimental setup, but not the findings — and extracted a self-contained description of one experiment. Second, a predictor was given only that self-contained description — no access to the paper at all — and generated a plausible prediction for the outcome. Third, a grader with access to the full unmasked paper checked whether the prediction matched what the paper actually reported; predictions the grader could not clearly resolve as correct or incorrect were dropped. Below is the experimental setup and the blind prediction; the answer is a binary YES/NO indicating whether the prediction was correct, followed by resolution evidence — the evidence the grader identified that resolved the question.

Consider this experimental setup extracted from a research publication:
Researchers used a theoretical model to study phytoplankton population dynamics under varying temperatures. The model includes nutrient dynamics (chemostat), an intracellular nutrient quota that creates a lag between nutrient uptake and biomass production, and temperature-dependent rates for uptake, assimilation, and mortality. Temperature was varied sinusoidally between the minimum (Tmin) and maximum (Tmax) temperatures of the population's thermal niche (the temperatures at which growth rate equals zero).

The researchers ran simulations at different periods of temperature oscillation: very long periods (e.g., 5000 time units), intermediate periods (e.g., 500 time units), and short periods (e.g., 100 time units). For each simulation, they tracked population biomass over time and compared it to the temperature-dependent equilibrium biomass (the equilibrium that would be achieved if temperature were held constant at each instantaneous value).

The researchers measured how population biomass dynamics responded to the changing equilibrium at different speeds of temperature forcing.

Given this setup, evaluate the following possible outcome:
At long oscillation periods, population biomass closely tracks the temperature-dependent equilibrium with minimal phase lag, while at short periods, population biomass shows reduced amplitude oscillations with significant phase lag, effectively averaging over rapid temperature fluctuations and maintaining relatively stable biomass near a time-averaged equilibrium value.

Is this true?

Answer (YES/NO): YES